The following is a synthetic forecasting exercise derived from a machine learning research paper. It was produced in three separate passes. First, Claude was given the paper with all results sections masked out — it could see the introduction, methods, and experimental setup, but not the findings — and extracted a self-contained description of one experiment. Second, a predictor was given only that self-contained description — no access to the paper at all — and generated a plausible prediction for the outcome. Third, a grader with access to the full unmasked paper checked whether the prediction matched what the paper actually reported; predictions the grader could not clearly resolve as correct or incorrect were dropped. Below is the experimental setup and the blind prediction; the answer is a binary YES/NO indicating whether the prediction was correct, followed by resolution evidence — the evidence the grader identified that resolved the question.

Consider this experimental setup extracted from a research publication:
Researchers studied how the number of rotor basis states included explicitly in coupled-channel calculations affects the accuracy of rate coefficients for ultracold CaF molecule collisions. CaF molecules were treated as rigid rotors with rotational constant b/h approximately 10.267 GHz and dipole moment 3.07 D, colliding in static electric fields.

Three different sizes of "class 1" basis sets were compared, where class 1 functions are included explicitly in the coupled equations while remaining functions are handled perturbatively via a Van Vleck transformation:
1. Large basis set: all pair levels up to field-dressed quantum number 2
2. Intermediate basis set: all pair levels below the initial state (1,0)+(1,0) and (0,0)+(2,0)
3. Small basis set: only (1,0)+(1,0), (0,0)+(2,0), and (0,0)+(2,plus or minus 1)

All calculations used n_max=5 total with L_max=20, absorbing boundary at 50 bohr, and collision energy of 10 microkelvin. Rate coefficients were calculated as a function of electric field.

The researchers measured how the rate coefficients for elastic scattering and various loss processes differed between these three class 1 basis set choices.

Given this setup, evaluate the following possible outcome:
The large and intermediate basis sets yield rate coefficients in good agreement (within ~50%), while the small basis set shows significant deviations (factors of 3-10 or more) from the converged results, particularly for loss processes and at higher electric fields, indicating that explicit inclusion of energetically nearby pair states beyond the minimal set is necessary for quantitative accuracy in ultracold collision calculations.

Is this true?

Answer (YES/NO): NO